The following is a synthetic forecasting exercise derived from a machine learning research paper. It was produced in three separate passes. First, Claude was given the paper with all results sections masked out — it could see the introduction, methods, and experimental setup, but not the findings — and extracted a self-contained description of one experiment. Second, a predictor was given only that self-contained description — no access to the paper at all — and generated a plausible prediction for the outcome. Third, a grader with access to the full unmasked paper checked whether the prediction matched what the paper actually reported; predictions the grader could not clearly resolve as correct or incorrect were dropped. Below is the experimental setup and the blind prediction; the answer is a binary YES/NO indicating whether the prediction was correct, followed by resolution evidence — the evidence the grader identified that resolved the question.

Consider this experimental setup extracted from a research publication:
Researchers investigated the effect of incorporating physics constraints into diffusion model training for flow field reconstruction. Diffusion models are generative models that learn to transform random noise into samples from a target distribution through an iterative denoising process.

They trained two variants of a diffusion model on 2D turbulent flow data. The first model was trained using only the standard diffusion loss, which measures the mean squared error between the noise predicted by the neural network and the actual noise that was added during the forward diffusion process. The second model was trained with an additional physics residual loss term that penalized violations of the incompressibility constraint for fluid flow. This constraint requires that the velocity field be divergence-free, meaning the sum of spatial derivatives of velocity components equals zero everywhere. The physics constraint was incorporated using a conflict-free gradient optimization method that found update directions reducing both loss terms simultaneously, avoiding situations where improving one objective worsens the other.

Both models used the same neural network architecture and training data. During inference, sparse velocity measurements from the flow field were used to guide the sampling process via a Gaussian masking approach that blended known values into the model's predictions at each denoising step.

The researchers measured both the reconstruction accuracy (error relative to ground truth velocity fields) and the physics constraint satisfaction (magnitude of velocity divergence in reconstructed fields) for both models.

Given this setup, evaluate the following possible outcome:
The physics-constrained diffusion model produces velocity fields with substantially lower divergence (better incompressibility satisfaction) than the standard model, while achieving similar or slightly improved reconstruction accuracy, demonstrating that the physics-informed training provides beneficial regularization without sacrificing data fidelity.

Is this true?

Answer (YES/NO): YES